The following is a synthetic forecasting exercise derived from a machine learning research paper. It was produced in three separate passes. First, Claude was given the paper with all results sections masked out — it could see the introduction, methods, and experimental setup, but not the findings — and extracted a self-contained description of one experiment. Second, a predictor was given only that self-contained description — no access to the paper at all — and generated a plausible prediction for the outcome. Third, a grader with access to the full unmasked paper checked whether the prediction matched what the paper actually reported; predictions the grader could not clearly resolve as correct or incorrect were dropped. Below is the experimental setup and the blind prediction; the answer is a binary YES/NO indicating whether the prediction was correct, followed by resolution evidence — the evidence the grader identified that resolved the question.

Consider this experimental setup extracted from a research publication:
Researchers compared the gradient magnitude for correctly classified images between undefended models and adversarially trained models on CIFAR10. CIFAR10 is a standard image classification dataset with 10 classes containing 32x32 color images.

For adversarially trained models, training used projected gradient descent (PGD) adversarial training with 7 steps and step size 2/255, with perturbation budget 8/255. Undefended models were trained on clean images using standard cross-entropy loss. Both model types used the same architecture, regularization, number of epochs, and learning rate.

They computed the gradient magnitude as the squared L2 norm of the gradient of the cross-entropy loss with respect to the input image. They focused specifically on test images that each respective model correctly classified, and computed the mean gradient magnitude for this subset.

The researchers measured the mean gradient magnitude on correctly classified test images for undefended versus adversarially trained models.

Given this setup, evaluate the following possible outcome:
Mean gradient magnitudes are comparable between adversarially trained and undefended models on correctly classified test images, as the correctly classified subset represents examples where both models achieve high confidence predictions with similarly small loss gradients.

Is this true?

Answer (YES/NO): NO